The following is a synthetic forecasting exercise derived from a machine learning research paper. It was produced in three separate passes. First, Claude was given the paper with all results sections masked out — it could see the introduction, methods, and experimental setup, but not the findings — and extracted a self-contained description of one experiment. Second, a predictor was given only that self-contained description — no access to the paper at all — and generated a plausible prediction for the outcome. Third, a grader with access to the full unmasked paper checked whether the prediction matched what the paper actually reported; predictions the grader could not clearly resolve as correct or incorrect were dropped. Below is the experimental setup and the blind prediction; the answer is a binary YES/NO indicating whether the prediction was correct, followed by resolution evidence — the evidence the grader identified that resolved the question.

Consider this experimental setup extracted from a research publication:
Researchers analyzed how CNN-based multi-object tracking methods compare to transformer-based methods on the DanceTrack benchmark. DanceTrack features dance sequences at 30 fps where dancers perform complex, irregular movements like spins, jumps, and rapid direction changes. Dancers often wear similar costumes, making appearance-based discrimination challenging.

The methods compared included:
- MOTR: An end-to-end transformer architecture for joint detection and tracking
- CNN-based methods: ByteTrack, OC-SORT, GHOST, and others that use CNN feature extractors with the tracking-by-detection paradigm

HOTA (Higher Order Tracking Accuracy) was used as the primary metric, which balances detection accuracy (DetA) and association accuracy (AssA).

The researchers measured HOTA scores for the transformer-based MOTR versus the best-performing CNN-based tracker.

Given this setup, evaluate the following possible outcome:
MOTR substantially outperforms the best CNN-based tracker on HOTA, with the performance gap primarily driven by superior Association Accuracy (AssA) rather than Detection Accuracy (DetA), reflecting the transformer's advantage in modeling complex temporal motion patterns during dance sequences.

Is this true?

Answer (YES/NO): NO